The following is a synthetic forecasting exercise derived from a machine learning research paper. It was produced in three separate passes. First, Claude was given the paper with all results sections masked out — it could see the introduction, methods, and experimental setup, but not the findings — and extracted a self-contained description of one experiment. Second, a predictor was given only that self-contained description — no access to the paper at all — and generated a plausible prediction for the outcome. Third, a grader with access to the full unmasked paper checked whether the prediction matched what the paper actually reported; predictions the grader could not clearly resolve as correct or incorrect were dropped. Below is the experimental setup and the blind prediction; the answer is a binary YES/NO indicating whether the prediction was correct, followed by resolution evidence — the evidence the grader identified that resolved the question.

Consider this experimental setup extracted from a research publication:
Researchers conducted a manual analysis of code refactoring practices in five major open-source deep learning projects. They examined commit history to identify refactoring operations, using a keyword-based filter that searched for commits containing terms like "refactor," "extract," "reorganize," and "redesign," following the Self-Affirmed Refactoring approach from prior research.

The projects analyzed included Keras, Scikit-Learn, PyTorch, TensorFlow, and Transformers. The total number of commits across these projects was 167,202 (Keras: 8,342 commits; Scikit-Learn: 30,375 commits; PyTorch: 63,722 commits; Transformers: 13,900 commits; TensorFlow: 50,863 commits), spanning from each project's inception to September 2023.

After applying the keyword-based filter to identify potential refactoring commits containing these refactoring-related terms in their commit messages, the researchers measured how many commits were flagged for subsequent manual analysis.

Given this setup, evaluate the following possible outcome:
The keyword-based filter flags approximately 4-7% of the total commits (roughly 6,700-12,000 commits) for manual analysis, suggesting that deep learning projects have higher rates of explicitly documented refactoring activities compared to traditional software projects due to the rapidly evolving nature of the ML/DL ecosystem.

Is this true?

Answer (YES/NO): NO